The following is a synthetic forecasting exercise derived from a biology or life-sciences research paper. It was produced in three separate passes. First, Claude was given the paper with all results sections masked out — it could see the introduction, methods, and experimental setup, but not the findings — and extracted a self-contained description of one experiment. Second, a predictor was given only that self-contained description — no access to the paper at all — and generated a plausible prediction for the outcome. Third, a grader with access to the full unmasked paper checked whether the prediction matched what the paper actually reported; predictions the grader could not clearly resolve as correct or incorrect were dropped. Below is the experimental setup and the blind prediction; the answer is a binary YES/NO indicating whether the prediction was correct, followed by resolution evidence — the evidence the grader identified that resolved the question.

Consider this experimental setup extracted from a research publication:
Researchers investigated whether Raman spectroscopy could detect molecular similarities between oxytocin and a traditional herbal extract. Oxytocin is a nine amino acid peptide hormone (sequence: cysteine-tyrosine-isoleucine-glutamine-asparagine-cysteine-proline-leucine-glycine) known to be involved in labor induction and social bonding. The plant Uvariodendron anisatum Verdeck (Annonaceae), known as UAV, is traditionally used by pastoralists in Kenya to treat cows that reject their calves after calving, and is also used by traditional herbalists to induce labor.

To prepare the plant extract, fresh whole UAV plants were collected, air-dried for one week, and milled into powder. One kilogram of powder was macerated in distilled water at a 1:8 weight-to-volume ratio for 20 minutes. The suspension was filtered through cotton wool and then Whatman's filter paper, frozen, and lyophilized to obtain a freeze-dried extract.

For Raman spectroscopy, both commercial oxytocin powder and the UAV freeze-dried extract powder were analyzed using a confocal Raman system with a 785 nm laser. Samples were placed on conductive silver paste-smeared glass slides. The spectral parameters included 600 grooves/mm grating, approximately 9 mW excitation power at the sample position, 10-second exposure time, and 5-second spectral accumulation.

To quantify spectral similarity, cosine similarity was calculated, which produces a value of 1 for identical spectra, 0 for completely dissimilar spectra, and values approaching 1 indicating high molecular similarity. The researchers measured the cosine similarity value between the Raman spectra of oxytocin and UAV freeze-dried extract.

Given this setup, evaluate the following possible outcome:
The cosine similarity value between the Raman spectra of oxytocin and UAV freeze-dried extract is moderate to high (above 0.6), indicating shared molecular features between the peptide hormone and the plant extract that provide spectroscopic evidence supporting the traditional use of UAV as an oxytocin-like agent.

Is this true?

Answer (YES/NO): YES